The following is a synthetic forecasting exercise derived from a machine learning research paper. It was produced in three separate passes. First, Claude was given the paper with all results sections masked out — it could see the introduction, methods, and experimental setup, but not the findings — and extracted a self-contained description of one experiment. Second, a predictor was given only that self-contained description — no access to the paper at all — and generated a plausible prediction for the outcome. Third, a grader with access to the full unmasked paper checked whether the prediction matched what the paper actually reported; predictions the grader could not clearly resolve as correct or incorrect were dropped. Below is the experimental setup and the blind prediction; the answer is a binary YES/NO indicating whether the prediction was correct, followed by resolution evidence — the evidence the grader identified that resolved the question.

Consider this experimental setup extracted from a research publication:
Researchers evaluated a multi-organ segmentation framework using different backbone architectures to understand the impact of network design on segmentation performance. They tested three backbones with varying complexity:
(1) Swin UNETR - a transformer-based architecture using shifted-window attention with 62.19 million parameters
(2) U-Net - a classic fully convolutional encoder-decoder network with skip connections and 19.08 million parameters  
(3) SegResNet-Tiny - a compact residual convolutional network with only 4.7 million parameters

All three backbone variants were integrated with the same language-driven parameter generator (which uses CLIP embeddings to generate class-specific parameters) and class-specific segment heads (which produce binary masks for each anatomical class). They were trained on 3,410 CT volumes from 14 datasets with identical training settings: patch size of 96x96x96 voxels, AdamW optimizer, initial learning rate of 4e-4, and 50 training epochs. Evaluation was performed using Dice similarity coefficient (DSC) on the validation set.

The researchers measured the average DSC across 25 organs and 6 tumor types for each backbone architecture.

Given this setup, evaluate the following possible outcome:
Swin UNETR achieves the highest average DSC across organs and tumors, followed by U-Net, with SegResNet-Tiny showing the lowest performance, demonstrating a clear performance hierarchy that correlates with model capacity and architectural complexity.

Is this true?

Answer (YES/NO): NO